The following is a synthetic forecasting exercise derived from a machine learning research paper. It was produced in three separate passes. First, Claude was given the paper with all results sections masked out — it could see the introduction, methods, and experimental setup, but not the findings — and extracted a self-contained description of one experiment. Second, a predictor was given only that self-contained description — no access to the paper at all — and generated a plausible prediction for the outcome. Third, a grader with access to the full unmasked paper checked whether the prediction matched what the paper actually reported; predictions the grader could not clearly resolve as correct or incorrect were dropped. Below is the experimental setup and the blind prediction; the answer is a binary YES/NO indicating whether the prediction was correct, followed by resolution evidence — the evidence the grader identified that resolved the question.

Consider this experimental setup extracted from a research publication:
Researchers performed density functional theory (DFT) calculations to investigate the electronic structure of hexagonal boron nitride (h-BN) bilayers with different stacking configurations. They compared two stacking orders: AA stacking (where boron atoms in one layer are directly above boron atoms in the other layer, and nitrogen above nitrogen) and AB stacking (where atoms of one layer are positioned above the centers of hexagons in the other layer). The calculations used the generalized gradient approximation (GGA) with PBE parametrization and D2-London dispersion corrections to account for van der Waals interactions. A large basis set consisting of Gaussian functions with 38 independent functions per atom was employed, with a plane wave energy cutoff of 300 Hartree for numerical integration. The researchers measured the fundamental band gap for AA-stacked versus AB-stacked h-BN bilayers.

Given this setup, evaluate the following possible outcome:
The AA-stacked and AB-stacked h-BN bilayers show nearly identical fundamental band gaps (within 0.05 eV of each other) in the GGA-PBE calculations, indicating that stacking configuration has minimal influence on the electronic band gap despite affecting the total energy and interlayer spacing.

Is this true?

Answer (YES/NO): NO